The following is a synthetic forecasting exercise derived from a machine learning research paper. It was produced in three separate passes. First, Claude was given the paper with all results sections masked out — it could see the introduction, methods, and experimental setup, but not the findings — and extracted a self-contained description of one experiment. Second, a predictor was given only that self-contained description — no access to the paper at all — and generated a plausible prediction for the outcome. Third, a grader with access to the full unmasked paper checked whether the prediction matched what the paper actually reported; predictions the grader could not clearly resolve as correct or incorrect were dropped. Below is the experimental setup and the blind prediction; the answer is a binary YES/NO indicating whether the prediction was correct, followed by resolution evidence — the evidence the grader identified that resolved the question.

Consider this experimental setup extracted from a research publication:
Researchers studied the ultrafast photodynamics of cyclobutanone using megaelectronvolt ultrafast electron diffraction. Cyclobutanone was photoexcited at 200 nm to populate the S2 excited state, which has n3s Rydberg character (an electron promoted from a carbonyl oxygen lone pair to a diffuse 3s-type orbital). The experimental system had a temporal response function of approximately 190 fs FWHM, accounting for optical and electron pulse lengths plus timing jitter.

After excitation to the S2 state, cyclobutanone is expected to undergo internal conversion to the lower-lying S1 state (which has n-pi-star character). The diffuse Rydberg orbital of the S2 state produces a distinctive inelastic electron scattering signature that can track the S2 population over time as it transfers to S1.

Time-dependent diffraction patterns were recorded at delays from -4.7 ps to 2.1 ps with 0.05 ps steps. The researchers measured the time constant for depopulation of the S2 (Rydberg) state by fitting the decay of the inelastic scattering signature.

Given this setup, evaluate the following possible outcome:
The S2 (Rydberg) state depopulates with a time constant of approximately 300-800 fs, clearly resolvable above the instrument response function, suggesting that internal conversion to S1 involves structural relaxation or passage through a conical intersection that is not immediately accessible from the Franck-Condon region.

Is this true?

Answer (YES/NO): NO